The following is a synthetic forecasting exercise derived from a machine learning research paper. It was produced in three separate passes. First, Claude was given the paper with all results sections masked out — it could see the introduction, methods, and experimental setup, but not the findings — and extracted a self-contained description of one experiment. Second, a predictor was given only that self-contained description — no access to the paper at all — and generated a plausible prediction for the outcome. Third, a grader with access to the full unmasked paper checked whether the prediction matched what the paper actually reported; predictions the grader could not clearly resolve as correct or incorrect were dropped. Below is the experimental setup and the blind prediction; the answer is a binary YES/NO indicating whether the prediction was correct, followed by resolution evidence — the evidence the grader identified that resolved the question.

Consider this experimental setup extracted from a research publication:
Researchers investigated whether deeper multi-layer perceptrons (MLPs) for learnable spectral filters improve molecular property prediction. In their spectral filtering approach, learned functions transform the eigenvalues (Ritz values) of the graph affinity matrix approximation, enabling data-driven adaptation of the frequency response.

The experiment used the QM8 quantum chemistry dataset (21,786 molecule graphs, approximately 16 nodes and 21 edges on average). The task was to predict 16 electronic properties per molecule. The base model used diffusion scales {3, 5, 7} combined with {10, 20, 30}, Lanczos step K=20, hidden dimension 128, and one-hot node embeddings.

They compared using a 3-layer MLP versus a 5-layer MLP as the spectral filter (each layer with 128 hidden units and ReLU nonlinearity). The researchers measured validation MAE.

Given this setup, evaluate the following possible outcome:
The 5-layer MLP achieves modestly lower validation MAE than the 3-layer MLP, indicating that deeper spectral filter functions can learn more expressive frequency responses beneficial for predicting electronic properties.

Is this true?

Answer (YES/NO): NO